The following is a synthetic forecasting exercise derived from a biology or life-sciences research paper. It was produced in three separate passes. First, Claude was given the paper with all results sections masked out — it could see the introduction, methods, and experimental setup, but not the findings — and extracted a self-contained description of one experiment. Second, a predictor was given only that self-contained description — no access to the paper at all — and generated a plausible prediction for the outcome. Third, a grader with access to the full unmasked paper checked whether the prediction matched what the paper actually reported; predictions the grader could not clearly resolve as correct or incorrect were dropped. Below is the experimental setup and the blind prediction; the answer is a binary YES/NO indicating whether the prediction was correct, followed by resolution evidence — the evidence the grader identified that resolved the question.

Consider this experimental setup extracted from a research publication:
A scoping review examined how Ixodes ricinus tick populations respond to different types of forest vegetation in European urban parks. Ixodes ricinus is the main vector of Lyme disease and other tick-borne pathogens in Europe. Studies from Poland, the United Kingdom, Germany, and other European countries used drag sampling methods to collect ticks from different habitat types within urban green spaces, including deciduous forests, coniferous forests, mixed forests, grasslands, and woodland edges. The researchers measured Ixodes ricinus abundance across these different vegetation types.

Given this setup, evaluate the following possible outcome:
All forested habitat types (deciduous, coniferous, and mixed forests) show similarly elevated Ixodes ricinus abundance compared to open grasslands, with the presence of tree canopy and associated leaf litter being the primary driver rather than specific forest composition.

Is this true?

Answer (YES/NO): NO